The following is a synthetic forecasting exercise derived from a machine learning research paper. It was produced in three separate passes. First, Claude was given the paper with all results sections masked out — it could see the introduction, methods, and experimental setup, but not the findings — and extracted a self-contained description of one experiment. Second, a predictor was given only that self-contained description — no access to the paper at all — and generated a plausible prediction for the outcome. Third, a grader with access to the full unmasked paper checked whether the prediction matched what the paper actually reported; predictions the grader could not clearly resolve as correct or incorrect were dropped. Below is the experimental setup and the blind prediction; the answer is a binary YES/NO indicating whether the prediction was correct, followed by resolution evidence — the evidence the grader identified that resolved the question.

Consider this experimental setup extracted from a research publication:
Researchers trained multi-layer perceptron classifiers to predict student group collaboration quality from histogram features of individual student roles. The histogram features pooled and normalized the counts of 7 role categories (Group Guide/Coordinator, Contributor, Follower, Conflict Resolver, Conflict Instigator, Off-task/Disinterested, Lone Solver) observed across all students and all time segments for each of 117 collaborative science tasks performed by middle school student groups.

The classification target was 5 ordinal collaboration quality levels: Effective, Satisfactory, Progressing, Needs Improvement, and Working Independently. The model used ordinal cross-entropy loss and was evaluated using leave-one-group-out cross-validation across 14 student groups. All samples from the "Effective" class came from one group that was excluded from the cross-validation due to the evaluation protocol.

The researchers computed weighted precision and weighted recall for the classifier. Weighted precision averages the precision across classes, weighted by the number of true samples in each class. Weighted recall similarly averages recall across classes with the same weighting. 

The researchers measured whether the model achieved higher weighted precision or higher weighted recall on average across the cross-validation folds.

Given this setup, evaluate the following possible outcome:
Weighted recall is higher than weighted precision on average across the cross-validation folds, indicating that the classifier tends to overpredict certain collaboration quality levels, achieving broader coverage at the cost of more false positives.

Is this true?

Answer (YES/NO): YES